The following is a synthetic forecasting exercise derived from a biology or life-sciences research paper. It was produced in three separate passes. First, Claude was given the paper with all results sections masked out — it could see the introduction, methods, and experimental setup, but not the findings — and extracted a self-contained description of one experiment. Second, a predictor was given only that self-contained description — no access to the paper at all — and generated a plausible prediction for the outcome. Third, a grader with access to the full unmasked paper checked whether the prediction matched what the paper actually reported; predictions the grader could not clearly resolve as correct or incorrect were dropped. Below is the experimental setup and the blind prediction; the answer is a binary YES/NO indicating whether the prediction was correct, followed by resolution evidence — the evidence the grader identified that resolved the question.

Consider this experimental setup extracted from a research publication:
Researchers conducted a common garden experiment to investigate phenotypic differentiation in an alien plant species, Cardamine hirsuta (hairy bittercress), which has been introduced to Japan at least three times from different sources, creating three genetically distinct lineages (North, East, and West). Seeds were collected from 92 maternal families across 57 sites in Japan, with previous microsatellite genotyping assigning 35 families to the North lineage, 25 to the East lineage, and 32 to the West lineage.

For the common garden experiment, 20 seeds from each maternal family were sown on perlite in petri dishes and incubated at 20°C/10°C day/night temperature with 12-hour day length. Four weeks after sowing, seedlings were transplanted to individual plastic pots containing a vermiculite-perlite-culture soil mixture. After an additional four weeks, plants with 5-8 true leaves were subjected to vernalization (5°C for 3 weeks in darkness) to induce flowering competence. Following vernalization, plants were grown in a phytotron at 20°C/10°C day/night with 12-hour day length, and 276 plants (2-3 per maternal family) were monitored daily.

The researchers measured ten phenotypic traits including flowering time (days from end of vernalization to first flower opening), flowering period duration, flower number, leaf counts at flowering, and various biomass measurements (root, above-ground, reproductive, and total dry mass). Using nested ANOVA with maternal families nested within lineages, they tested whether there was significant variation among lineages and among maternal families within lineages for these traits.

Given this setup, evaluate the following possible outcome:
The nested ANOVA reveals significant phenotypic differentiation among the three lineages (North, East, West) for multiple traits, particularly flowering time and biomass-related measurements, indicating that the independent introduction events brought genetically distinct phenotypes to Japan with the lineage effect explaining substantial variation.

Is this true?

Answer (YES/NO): YES